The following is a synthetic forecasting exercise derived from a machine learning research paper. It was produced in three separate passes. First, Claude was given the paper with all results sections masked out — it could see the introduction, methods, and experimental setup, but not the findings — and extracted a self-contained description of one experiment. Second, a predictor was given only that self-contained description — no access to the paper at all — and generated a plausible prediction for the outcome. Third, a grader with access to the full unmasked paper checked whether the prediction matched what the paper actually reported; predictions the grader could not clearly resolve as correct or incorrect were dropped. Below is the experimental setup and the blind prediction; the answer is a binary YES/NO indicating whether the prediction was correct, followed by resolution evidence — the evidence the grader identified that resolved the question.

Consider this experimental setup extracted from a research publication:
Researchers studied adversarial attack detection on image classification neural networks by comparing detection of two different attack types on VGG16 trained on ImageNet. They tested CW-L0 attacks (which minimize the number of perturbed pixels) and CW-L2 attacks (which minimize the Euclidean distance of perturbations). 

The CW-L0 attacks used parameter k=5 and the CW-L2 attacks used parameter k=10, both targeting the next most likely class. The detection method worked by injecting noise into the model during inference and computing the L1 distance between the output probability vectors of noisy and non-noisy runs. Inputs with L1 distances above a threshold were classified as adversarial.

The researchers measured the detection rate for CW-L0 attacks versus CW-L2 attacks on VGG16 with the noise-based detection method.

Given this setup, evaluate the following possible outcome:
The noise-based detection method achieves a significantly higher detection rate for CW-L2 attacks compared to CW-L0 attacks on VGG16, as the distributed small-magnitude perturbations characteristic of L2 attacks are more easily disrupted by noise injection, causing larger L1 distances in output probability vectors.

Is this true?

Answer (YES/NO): YES